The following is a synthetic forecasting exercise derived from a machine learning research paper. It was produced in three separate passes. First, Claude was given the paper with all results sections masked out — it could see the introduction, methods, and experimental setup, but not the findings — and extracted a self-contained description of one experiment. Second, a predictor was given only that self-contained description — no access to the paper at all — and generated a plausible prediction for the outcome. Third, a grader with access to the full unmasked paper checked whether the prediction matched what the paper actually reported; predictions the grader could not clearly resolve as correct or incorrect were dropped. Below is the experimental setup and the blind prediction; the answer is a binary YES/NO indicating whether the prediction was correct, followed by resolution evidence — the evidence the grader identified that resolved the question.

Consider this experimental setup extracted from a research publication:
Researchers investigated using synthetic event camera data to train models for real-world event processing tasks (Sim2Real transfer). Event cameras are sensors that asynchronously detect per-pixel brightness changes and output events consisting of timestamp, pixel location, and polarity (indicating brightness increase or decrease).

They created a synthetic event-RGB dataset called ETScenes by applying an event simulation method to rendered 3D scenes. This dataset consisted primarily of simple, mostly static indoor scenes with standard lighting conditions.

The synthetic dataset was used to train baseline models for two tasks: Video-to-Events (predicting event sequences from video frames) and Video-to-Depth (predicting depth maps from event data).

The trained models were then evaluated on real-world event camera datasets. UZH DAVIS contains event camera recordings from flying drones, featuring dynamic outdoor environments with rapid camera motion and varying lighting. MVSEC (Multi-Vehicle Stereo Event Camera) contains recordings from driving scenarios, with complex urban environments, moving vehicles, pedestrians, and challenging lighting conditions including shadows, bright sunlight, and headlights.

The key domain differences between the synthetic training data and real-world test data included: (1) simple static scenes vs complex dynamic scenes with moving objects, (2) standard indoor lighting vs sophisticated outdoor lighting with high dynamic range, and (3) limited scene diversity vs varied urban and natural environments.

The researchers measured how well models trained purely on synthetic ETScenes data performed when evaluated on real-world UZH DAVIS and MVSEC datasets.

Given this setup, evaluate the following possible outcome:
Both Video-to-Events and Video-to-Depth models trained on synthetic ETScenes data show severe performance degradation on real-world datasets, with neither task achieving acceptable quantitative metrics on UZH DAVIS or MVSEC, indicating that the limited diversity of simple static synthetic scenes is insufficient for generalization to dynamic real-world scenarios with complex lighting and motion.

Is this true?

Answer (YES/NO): YES